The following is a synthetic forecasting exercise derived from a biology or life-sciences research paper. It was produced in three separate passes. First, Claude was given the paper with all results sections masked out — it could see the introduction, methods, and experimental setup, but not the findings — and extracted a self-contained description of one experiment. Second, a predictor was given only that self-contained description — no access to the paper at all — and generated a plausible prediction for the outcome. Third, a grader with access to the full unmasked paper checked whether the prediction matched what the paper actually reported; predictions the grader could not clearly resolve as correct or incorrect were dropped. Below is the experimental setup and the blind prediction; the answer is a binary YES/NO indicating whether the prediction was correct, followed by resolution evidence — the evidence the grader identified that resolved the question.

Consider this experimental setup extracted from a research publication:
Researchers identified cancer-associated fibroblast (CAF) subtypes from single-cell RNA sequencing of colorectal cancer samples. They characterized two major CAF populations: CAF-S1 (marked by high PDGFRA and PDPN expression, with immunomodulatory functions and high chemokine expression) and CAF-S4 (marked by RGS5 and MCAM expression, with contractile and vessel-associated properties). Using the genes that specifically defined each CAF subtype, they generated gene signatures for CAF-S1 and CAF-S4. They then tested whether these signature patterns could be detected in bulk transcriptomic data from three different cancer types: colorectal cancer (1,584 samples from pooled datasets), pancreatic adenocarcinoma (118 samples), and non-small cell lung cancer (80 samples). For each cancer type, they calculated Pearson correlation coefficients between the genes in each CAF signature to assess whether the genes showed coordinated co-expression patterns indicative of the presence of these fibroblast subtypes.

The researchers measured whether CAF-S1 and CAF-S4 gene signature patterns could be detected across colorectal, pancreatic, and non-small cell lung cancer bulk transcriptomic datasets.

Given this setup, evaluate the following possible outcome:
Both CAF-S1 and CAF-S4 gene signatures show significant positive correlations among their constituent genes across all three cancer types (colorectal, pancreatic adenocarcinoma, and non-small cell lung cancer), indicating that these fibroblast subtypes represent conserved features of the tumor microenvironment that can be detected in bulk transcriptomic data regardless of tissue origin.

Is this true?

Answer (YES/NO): YES